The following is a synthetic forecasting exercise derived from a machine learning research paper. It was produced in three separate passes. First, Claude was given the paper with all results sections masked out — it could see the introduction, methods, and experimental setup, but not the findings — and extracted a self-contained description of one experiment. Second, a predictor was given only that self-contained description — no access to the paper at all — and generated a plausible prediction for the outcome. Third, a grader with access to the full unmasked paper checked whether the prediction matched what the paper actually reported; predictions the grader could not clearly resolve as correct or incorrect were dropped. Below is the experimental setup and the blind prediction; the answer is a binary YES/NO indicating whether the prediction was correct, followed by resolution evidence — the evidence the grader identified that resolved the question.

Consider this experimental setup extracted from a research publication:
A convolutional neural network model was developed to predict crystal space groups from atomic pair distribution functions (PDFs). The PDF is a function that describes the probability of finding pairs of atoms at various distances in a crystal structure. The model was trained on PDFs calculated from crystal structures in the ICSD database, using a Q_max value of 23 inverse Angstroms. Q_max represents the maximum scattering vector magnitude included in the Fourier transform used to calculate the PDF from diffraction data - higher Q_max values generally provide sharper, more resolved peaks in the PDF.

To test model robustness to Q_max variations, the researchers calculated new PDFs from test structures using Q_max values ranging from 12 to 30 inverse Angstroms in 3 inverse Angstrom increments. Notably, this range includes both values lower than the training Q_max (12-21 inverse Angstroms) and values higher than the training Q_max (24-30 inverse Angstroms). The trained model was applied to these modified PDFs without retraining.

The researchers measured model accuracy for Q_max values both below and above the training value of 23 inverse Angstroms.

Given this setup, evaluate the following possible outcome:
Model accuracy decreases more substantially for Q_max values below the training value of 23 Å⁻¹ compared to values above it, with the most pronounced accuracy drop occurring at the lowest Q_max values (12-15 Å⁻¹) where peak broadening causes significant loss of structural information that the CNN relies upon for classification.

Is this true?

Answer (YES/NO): YES